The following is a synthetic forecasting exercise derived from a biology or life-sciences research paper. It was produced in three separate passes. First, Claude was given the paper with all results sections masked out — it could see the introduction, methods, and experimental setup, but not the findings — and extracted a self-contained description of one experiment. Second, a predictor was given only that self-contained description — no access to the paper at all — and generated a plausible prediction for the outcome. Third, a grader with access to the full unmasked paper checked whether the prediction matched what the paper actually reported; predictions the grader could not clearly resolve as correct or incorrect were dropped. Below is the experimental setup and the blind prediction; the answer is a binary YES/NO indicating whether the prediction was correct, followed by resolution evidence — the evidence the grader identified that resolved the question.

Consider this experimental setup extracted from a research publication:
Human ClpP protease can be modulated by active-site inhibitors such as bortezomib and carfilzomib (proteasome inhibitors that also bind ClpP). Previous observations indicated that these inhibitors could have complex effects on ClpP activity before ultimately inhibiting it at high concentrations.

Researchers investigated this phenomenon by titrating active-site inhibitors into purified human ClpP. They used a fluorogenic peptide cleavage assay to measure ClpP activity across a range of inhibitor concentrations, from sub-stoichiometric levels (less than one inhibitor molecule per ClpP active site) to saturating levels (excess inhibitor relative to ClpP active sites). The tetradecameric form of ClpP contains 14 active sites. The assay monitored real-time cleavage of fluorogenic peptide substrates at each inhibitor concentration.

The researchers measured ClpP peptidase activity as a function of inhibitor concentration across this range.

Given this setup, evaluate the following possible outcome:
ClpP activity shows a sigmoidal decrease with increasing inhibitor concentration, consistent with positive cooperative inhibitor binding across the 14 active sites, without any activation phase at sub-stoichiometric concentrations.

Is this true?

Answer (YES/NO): NO